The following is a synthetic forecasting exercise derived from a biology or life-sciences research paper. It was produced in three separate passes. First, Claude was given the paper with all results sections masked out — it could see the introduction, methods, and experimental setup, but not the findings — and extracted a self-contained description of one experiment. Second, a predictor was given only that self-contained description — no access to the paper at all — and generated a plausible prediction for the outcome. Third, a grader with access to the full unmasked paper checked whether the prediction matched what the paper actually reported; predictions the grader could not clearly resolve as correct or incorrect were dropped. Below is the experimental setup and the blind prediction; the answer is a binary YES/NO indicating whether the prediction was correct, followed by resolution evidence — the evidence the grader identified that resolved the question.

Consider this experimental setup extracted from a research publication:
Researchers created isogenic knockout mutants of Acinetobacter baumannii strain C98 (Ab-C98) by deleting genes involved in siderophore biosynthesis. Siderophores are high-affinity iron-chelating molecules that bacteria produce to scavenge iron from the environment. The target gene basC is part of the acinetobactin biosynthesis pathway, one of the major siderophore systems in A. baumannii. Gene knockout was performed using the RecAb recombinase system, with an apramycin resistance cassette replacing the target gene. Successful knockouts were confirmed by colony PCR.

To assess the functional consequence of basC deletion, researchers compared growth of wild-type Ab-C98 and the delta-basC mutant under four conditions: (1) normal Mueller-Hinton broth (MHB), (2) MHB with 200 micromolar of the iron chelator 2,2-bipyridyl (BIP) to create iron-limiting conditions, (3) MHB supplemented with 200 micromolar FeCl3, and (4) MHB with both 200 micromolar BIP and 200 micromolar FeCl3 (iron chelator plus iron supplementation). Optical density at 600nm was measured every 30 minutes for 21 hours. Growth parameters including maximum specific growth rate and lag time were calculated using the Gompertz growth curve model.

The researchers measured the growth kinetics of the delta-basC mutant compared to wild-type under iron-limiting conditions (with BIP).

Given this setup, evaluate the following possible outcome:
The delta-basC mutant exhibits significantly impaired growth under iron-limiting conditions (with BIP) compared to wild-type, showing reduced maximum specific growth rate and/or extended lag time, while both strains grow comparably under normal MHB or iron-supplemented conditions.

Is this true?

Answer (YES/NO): YES